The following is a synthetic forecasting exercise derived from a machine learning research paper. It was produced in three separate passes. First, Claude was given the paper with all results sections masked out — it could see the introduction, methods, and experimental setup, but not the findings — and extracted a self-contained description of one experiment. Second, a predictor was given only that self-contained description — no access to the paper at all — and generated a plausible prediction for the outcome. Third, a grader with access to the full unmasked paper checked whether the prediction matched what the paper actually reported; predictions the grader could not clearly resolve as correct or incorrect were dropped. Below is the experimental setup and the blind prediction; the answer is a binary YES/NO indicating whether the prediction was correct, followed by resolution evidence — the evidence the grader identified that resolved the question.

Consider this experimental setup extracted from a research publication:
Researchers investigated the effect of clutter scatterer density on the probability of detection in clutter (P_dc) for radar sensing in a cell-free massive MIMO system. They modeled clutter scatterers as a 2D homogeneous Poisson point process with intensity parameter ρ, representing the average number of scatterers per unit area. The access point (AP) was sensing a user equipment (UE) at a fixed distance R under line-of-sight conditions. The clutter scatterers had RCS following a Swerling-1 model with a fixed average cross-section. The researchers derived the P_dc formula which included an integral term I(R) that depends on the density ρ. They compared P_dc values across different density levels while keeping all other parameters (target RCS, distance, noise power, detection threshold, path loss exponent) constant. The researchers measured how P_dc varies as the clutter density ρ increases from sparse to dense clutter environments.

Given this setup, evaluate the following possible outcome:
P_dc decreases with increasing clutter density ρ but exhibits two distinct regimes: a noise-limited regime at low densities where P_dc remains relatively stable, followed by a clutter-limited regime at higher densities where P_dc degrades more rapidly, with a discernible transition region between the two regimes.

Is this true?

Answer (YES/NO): NO